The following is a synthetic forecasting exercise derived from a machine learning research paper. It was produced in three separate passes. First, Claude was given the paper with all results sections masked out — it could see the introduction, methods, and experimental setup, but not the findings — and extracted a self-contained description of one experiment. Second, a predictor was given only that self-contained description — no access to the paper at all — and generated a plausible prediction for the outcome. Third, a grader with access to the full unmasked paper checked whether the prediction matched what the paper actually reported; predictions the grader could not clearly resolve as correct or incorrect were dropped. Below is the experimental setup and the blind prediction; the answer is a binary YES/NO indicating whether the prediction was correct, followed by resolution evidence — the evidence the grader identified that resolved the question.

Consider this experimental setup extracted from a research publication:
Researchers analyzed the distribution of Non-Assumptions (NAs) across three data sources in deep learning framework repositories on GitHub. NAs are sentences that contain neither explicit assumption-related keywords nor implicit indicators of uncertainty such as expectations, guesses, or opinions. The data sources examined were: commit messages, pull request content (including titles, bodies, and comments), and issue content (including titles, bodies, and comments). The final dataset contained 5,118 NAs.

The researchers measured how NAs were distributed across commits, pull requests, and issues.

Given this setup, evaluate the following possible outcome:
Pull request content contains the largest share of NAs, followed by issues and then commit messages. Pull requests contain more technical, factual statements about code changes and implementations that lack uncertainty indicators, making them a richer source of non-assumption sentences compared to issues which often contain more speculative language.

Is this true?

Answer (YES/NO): NO